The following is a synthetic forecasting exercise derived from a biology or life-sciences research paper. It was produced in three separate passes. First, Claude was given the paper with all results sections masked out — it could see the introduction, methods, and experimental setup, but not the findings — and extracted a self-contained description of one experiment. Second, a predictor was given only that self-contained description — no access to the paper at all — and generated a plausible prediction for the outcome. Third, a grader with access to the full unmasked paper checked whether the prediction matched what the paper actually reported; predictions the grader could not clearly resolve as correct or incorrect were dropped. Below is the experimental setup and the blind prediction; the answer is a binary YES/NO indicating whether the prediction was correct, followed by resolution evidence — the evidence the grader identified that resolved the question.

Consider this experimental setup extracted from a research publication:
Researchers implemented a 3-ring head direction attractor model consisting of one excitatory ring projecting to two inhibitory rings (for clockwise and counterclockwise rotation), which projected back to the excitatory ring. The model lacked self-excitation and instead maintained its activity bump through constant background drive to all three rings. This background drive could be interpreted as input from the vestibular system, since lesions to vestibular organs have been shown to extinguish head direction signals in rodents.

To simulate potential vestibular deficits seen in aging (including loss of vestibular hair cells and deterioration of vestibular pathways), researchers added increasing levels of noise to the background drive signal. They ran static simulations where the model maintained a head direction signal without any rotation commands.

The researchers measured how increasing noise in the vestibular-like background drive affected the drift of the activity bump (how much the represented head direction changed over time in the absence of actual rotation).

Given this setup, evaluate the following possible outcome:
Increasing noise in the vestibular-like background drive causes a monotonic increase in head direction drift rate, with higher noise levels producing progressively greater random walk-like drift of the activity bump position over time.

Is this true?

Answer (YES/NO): NO